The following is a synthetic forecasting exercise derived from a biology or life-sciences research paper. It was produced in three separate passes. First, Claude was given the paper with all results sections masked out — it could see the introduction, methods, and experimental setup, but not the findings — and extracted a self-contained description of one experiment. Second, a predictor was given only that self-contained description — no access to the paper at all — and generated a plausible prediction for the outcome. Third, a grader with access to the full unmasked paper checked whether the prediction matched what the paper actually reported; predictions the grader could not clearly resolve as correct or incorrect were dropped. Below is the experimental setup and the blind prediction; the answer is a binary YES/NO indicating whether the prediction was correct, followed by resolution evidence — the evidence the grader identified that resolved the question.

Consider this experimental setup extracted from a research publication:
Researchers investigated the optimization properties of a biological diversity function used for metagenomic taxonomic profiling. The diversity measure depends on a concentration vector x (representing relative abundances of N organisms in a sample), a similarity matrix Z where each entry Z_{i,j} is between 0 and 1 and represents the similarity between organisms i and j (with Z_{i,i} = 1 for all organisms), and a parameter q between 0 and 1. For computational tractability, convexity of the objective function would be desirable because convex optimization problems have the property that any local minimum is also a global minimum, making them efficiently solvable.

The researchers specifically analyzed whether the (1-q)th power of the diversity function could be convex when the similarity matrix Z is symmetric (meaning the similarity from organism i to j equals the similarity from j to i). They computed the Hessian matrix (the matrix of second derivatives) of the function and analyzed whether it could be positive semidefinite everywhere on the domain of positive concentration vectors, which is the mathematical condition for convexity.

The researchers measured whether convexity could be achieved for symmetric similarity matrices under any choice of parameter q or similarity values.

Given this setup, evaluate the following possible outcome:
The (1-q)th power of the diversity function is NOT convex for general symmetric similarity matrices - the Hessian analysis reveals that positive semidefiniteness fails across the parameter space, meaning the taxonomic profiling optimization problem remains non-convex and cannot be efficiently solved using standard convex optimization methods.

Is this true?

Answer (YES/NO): YES